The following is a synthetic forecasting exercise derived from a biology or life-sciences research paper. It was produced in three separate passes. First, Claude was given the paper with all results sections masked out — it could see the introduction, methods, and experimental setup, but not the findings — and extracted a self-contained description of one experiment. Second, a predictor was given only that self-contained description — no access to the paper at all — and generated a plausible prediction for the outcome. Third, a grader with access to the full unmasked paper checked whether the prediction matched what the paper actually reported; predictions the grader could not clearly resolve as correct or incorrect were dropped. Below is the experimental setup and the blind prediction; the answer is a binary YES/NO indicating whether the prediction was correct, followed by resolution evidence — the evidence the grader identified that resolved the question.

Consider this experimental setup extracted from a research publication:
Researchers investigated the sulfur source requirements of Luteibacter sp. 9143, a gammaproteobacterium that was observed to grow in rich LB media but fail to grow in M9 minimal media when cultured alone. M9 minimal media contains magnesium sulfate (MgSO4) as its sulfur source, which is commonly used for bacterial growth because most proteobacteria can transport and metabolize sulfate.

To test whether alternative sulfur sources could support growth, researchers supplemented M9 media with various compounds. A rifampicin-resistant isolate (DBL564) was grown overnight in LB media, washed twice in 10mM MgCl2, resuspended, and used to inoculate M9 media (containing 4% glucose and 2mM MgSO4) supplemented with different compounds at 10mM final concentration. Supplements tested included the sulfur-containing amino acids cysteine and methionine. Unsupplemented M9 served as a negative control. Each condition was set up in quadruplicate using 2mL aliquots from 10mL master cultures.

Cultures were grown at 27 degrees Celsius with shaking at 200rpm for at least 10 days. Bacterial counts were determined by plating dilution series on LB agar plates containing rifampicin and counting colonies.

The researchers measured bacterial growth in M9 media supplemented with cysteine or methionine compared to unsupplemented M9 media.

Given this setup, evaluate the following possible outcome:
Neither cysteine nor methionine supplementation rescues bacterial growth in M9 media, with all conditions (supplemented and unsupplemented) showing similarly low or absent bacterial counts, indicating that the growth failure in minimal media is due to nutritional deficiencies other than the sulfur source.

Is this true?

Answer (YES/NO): NO